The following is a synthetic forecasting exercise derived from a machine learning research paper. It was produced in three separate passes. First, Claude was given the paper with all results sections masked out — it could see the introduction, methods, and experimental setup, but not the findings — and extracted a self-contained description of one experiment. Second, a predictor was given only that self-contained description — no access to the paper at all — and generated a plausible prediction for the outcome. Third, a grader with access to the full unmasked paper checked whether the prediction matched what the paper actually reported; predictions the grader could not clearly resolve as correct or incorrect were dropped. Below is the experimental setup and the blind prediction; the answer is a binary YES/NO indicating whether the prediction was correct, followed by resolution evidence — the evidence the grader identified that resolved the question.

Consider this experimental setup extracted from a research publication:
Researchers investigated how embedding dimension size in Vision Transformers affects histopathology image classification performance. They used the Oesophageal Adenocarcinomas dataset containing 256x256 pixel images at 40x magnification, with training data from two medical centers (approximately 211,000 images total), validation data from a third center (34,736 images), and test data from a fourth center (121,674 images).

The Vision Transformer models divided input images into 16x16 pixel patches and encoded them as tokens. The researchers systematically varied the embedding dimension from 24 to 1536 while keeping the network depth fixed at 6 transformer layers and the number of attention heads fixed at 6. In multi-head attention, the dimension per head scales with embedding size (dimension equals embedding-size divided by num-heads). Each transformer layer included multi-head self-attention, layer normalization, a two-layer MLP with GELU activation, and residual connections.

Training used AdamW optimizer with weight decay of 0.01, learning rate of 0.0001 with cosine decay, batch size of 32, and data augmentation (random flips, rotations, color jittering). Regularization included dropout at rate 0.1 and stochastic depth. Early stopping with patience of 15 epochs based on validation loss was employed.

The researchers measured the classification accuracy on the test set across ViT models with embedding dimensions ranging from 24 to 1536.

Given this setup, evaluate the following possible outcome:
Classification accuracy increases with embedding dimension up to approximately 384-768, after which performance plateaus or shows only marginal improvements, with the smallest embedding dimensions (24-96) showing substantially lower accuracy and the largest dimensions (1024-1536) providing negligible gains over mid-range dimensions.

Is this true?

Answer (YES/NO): NO